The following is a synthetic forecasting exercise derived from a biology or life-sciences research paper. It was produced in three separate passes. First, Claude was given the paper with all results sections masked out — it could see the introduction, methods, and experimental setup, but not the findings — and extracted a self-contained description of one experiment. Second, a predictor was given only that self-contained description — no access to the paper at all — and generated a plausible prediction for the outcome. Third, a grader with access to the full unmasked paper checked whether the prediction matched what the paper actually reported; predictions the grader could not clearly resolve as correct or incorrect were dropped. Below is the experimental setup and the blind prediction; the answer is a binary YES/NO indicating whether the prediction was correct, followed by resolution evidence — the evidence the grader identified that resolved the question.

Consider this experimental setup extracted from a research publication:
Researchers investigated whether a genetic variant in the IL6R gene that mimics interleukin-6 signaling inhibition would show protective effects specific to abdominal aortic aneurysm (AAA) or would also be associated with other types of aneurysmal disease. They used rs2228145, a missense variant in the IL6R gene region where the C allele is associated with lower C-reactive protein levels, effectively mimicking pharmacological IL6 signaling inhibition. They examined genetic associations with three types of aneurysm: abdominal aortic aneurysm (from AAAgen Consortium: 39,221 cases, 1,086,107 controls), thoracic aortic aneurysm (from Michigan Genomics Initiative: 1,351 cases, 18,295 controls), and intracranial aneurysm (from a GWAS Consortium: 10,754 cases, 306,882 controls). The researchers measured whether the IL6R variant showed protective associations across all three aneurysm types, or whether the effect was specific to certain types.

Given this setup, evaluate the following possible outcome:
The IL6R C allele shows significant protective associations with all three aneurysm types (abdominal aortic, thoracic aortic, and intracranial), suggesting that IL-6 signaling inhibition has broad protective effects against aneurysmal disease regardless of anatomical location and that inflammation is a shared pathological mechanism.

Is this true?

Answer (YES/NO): NO